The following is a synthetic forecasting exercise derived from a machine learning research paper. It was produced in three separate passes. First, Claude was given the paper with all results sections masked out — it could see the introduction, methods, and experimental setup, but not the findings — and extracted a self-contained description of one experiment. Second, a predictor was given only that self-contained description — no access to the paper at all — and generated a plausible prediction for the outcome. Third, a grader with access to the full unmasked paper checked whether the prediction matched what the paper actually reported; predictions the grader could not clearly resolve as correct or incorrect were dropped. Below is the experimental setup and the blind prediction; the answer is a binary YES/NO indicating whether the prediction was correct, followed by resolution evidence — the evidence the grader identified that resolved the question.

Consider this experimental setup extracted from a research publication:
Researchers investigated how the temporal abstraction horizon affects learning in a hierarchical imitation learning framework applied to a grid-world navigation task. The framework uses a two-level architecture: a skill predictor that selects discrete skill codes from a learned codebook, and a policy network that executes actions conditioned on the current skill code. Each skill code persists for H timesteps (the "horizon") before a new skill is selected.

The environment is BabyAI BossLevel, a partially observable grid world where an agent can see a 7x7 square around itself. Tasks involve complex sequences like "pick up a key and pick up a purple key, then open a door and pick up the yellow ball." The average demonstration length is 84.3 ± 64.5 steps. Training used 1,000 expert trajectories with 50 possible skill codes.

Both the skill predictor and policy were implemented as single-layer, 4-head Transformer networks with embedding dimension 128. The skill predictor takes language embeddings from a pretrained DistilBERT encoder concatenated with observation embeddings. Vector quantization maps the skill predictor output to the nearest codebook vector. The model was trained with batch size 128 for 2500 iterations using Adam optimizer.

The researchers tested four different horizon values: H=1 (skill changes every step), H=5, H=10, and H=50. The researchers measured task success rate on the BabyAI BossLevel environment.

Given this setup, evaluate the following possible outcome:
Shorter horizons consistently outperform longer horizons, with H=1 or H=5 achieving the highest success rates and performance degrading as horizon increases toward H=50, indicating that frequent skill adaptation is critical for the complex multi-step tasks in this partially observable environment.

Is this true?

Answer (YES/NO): NO